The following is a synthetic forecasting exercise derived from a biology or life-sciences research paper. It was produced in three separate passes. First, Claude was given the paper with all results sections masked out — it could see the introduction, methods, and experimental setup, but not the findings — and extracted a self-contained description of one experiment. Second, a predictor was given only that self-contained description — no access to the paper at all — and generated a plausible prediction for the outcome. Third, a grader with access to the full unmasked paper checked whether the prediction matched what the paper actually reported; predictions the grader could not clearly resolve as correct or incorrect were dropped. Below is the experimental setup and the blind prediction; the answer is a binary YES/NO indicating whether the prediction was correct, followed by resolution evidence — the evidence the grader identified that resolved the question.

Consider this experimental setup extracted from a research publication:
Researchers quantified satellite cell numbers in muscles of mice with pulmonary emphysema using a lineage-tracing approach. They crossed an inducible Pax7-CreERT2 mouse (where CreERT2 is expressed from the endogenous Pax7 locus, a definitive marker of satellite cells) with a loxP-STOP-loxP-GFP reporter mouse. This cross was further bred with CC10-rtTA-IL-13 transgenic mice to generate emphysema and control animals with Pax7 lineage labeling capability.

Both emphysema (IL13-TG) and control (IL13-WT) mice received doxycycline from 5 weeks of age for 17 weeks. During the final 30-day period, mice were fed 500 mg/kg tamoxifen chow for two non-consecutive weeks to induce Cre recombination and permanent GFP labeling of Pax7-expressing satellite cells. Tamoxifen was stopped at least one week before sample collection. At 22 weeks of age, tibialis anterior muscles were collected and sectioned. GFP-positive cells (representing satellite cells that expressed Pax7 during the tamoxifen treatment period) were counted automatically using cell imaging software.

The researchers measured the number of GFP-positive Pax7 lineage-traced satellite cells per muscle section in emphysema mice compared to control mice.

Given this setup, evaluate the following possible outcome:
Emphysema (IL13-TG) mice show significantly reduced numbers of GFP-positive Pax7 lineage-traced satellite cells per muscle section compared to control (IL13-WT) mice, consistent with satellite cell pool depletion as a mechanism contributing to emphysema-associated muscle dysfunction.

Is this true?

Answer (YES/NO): NO